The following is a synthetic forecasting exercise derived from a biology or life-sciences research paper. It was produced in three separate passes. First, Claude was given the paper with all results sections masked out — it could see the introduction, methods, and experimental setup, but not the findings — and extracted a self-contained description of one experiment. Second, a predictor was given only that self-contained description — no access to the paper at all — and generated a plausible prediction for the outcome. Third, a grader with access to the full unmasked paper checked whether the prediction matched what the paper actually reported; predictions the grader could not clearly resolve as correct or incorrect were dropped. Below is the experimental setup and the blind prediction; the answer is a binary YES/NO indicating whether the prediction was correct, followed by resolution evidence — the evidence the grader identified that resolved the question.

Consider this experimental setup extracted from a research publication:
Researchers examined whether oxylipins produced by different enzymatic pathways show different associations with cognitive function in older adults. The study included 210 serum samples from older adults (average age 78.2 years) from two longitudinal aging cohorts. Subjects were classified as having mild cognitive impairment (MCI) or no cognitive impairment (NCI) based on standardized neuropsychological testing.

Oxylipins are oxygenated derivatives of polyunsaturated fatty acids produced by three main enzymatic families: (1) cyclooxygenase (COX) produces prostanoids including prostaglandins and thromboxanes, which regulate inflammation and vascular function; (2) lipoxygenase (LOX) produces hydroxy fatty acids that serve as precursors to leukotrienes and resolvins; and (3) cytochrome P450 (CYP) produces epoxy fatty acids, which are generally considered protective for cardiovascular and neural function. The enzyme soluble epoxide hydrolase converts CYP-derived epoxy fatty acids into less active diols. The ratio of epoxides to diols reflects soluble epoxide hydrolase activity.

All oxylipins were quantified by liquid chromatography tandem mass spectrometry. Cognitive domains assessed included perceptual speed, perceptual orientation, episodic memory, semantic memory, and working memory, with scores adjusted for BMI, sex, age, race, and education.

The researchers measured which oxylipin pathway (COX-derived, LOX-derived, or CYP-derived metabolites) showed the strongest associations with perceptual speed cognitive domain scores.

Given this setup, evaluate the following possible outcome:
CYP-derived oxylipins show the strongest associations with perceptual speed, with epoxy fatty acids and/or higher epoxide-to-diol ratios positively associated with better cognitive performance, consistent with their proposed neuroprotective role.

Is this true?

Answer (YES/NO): YES